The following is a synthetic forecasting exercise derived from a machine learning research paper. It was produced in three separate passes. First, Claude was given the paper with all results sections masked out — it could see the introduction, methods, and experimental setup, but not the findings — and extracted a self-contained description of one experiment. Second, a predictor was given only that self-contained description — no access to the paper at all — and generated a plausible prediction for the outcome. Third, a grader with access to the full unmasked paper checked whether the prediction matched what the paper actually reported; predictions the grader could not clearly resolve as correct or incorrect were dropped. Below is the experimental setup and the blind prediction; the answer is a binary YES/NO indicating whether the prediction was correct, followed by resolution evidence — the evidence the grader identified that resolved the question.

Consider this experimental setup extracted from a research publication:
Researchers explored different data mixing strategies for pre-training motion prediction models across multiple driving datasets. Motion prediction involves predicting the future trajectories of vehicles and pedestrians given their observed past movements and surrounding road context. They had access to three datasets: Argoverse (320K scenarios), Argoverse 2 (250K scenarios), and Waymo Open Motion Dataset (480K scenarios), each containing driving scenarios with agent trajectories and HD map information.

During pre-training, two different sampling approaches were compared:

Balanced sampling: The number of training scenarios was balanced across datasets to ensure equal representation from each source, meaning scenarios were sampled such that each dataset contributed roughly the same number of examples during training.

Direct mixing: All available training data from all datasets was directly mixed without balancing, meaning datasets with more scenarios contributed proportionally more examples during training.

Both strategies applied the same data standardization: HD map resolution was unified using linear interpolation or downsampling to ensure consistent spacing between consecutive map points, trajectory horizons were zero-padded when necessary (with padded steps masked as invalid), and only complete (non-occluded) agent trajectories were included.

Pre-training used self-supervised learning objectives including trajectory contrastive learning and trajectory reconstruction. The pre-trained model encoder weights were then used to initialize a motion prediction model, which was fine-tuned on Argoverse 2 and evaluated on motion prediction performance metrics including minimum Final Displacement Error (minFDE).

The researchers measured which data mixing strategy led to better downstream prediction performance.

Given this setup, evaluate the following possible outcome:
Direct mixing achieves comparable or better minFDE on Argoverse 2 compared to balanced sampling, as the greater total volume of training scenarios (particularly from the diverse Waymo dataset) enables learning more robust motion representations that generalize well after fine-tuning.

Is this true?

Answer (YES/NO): YES